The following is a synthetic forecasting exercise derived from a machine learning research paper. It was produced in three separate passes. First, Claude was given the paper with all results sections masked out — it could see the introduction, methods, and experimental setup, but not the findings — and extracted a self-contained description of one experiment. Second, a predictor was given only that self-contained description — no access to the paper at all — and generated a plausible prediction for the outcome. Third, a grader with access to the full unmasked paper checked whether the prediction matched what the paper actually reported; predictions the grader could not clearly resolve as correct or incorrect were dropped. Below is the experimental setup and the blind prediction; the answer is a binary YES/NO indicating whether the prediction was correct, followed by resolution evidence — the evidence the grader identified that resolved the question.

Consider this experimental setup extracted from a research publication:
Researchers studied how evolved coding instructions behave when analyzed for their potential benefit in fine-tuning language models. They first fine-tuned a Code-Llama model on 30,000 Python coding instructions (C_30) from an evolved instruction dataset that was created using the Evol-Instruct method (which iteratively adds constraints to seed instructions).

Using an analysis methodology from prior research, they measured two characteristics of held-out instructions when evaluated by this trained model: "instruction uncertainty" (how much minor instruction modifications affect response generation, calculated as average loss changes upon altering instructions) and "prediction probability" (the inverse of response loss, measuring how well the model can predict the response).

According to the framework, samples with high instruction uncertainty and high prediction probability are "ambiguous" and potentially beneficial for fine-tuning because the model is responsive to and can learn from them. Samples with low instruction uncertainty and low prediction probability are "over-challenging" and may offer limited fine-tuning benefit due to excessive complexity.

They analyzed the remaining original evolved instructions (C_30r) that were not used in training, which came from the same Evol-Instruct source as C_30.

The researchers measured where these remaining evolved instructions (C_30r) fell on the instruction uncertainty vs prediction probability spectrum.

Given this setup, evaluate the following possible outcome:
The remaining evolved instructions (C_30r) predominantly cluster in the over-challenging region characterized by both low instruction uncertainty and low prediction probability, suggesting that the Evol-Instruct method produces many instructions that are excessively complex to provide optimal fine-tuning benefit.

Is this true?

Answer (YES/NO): YES